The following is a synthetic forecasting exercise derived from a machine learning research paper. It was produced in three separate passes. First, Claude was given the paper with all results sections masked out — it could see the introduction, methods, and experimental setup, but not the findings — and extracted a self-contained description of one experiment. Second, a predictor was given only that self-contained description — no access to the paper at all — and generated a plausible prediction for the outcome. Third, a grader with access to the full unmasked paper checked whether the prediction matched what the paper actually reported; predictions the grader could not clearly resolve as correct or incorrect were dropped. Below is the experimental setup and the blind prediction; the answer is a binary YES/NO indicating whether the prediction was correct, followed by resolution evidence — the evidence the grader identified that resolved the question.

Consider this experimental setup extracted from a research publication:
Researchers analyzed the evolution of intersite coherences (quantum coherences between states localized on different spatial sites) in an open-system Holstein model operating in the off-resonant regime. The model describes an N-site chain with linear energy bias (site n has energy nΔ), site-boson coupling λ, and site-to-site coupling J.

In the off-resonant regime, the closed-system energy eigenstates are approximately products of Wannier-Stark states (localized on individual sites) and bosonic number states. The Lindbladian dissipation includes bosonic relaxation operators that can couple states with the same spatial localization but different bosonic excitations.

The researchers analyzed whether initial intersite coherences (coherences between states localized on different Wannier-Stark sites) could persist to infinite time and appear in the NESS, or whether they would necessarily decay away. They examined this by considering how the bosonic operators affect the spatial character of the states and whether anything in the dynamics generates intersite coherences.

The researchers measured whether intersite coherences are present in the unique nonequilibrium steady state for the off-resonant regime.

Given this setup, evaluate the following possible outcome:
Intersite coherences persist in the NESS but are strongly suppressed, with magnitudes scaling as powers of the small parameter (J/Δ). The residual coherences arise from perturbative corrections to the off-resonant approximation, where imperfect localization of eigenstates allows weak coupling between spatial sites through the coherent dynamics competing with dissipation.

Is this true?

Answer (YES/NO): NO